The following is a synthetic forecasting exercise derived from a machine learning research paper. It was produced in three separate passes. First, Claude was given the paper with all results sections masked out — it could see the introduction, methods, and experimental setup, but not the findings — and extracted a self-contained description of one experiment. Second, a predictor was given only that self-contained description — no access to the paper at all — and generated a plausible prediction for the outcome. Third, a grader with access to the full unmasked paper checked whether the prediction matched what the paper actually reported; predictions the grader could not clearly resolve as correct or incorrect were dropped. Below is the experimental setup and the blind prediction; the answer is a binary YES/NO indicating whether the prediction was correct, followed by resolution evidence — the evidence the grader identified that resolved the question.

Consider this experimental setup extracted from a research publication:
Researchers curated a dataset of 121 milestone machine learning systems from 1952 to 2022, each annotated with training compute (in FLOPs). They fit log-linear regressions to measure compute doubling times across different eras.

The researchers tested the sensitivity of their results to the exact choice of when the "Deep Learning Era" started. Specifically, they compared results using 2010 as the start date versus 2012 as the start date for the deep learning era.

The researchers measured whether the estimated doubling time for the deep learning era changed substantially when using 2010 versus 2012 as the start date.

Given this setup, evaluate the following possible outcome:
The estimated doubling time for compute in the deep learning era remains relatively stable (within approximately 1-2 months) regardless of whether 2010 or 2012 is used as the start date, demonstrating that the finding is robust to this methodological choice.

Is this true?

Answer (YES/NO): YES